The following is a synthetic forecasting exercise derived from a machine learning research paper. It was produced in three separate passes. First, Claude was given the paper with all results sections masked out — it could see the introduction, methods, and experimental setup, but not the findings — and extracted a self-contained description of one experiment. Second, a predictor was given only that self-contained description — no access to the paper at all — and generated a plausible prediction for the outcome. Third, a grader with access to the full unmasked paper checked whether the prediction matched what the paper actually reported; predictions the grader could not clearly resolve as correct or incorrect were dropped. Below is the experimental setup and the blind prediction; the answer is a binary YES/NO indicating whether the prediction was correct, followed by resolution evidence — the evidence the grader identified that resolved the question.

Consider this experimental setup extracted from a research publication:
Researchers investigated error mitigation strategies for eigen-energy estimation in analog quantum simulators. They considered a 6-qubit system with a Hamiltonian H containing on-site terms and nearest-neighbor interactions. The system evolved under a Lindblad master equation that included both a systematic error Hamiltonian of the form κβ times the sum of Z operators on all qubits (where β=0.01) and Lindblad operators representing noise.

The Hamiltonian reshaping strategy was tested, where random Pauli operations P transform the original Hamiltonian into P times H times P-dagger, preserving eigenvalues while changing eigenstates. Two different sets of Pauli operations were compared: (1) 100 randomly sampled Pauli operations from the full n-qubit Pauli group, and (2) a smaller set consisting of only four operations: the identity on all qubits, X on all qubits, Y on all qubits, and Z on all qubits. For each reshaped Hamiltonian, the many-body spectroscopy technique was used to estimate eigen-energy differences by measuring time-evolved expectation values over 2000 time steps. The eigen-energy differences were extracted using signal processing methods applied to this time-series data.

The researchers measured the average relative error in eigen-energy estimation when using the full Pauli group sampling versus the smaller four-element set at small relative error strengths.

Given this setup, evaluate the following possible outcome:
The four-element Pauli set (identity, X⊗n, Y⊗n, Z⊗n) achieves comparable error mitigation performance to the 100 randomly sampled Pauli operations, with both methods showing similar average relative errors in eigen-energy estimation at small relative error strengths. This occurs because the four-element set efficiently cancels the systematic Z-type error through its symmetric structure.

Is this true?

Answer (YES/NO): NO